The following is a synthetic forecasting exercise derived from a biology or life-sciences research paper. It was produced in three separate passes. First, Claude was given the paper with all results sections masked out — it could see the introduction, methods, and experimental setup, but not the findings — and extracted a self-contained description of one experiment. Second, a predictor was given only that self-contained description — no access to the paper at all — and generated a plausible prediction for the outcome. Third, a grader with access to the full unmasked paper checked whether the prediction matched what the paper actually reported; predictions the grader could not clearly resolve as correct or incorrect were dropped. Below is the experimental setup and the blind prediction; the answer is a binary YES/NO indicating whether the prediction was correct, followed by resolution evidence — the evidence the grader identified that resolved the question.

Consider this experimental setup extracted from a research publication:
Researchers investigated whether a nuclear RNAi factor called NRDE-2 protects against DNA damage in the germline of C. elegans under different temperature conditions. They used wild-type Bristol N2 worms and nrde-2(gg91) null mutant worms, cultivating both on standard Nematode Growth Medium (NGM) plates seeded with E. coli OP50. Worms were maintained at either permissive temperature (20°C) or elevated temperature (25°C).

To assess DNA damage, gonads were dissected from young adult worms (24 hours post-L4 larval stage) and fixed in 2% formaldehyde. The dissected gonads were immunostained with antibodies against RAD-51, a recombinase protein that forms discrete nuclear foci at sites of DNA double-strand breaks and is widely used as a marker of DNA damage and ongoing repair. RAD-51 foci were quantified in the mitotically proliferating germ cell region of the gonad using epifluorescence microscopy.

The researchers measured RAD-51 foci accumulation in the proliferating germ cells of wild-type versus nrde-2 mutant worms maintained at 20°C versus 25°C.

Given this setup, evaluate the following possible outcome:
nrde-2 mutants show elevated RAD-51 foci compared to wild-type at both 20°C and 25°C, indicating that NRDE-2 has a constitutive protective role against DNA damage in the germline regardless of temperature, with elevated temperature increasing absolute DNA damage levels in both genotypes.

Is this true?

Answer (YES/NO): NO